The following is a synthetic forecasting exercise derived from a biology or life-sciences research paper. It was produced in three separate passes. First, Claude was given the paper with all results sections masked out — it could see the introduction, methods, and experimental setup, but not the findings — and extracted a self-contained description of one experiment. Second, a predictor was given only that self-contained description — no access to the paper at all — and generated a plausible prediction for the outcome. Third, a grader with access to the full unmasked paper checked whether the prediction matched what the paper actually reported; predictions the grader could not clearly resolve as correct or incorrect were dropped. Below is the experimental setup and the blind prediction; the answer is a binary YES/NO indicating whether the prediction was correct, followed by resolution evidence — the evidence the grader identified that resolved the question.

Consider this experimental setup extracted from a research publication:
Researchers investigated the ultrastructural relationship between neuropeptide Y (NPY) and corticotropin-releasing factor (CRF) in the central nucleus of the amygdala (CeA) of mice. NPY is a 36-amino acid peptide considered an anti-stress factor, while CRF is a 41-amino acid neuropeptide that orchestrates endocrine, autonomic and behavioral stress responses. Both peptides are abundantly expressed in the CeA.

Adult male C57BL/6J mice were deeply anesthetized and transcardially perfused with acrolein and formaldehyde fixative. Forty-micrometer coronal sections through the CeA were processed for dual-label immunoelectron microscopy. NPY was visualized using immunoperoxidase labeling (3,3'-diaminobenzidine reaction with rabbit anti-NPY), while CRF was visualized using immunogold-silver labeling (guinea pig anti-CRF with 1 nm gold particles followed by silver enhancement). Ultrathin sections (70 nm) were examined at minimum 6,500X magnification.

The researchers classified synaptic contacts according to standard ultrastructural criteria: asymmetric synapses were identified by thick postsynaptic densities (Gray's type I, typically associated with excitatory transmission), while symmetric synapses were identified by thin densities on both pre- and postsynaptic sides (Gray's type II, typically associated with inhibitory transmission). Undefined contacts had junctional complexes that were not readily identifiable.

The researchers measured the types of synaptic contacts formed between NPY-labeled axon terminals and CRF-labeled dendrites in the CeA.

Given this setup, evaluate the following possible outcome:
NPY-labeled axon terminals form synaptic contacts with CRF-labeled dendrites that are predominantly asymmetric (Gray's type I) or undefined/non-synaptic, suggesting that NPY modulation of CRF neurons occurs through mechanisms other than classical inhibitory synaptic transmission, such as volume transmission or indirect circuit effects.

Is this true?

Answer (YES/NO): NO